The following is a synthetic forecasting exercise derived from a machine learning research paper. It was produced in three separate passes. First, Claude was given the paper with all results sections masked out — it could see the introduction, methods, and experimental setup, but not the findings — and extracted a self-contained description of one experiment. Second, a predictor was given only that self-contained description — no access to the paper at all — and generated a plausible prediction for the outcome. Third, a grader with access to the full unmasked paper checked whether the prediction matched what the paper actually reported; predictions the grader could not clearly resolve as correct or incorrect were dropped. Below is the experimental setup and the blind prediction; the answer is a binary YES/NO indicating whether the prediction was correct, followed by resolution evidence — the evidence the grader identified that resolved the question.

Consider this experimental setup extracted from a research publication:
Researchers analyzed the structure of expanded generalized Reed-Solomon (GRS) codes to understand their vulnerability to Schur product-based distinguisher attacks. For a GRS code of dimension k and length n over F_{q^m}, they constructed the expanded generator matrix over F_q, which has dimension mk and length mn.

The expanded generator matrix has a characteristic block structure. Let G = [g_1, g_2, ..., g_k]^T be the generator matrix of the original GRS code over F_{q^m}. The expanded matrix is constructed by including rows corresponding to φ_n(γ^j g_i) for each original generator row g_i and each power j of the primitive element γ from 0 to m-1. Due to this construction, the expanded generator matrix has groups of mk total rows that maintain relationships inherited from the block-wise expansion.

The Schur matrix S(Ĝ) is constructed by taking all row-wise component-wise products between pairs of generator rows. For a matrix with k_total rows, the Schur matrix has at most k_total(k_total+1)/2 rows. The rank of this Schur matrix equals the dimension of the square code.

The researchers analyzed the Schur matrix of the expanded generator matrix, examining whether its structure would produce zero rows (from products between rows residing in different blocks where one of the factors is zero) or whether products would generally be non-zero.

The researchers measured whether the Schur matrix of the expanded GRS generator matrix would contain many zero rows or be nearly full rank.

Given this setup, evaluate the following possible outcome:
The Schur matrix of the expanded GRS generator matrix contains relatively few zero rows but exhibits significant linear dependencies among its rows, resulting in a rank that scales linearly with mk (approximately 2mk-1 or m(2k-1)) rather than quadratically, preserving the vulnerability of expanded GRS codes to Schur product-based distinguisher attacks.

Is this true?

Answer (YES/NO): NO